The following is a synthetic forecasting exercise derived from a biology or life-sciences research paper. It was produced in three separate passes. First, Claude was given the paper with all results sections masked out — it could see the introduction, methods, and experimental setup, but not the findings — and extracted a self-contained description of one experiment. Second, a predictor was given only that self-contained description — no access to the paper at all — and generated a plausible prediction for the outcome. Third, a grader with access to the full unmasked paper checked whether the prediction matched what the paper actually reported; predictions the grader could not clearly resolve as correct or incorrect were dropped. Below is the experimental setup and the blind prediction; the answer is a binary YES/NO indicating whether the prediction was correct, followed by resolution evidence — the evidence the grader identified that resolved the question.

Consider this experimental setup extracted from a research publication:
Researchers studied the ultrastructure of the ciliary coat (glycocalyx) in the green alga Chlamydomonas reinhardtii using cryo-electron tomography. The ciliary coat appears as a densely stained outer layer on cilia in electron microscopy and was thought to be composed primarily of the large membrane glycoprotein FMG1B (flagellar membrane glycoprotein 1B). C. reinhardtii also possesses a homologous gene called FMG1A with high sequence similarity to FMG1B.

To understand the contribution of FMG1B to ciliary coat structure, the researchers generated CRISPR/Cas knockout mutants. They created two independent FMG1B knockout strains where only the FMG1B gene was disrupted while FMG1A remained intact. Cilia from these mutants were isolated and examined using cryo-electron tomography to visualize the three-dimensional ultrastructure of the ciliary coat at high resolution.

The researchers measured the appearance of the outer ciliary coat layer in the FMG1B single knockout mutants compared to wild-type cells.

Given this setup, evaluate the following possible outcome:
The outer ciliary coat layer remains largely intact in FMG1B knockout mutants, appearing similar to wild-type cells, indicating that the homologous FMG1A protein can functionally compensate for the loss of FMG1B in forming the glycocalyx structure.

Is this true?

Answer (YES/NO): YES